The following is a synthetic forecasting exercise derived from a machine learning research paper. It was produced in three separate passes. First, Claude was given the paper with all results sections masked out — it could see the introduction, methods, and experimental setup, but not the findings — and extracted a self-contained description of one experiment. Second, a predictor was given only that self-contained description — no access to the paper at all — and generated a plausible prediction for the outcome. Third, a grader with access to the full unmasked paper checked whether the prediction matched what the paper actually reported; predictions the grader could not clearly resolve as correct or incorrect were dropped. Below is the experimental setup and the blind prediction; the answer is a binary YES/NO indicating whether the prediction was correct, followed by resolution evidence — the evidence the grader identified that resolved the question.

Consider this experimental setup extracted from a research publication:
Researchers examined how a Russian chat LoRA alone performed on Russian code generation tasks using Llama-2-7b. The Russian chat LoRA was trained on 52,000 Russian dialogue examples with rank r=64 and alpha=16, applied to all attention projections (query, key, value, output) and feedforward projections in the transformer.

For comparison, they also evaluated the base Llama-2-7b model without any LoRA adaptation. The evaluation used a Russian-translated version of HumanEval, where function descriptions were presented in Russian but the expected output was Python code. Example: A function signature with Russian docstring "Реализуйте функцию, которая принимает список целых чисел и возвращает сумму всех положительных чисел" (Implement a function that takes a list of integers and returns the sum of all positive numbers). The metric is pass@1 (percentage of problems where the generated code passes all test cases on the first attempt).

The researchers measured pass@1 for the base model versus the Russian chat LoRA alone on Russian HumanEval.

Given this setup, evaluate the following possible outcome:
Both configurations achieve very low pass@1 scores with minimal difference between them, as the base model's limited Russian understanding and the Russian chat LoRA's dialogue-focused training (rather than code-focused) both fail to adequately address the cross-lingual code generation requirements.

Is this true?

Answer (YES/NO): NO